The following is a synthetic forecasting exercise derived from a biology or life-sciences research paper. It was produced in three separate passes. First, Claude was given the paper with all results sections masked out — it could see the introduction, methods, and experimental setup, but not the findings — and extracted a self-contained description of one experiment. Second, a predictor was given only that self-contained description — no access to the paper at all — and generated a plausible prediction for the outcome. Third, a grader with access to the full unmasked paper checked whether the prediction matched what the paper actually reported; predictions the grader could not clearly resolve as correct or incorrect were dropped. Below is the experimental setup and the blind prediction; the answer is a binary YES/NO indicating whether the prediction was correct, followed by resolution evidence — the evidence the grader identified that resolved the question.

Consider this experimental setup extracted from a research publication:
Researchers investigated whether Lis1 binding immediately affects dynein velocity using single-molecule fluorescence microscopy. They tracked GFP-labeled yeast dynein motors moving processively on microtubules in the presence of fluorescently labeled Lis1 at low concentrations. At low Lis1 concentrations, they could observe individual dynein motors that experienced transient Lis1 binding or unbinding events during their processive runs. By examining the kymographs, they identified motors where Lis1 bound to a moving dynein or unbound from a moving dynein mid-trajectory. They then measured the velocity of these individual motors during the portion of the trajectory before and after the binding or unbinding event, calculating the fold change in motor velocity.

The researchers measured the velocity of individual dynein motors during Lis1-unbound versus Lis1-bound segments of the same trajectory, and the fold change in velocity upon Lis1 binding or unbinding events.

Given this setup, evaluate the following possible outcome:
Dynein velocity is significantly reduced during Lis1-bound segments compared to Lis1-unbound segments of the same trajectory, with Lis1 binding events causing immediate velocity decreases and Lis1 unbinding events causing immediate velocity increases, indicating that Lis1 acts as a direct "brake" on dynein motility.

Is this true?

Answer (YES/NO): YES